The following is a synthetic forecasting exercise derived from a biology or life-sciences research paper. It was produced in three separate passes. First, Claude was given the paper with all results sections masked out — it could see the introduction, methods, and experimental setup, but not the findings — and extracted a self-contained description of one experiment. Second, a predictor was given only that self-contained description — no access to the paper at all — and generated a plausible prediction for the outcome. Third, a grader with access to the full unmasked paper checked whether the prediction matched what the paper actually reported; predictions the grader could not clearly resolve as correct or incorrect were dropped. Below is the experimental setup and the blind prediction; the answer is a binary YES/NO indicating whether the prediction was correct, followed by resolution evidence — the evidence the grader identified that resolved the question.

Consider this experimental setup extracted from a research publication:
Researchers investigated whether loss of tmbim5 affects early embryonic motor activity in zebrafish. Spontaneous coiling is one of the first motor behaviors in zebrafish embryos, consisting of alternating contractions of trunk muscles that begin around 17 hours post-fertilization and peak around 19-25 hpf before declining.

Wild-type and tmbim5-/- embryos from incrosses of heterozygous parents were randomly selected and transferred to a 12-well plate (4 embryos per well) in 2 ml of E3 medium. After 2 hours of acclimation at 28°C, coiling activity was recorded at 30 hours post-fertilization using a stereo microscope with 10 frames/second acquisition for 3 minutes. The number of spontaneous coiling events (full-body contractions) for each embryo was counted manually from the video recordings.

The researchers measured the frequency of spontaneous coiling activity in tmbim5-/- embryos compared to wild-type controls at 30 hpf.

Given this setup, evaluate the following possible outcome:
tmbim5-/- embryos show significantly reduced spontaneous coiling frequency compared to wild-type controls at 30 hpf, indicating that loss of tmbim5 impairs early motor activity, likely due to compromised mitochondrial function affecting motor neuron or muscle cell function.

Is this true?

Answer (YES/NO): YES